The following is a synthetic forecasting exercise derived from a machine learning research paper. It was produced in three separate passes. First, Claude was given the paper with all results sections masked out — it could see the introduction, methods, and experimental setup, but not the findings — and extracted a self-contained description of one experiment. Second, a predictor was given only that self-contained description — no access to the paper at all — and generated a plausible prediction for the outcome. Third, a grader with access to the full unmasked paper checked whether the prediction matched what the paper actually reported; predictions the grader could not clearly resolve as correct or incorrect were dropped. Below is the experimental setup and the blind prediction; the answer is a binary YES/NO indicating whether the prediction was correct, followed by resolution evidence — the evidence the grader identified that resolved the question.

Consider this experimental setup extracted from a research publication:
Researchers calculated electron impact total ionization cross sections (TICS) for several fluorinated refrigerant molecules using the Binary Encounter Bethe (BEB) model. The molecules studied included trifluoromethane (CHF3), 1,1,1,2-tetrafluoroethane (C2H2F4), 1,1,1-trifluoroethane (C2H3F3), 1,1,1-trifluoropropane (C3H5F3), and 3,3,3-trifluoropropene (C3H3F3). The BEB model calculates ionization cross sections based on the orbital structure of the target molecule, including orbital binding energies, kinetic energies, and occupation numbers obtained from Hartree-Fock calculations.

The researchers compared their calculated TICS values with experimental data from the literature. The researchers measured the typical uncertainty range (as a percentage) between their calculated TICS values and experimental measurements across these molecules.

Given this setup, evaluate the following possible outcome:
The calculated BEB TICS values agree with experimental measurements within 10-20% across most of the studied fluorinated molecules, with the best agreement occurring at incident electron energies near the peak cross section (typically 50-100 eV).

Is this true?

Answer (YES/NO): NO